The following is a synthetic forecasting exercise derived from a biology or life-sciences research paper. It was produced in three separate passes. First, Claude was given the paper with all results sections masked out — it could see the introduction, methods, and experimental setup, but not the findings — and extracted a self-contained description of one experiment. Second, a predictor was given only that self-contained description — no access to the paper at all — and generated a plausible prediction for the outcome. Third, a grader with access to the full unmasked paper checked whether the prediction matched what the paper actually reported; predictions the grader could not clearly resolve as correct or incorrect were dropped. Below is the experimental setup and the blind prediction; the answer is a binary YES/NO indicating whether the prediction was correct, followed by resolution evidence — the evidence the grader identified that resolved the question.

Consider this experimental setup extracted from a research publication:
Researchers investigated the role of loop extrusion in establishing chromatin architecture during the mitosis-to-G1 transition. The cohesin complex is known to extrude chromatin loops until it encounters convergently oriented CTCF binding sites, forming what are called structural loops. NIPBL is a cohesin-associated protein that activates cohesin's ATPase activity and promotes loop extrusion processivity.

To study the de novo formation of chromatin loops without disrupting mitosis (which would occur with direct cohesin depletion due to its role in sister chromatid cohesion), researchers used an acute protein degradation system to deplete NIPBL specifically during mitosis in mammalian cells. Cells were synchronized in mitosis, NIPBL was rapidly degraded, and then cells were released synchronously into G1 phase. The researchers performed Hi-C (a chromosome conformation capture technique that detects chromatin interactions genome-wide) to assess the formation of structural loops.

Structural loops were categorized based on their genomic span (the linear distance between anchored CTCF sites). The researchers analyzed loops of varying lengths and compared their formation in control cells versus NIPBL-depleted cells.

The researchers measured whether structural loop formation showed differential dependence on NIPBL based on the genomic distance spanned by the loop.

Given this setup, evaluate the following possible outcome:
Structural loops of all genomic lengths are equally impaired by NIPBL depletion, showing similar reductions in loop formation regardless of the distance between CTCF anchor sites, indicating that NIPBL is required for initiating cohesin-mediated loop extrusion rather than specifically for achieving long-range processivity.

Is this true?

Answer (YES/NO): NO